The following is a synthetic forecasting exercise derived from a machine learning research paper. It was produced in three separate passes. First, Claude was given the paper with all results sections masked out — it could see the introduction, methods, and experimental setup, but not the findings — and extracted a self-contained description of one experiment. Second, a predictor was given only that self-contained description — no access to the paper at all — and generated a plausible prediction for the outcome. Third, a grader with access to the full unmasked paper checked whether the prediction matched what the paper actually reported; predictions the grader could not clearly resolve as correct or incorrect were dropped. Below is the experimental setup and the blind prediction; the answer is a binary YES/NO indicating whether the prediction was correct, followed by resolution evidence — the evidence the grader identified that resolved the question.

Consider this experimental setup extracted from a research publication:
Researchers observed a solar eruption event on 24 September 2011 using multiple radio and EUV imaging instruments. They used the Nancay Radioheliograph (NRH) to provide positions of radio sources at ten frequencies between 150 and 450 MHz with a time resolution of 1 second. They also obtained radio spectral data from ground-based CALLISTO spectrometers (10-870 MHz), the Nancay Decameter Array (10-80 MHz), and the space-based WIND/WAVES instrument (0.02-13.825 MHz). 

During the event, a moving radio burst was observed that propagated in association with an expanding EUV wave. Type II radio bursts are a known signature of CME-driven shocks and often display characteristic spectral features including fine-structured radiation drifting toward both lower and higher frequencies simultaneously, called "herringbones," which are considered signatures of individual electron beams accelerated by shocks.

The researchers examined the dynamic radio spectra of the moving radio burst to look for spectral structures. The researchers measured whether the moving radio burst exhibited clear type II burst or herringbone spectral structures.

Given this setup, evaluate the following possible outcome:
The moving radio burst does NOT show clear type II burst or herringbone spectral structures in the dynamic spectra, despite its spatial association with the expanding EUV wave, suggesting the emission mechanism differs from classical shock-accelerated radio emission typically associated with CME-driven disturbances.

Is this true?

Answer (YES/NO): NO